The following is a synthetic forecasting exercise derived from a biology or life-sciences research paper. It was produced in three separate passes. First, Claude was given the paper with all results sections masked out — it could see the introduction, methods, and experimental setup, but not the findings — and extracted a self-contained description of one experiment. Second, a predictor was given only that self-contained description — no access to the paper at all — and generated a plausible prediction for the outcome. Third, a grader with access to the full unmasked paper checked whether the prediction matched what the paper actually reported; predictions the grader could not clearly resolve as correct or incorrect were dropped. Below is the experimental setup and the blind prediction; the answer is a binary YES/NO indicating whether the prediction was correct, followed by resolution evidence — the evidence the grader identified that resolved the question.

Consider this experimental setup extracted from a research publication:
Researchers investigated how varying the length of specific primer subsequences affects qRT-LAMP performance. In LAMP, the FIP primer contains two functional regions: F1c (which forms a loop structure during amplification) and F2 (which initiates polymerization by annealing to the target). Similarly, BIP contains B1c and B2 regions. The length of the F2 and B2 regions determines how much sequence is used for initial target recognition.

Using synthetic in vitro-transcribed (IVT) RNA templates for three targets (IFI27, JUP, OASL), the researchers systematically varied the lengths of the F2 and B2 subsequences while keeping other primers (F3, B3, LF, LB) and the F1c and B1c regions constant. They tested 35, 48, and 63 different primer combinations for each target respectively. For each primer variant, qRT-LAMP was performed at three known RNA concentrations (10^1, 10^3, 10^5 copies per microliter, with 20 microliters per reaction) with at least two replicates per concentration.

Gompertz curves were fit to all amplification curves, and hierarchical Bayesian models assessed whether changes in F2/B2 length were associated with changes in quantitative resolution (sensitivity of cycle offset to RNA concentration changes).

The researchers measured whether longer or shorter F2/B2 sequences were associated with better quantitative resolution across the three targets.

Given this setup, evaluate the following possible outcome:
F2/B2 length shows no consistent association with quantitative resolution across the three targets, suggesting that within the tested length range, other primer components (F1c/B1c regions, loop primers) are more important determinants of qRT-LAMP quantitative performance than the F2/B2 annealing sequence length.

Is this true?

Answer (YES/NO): NO